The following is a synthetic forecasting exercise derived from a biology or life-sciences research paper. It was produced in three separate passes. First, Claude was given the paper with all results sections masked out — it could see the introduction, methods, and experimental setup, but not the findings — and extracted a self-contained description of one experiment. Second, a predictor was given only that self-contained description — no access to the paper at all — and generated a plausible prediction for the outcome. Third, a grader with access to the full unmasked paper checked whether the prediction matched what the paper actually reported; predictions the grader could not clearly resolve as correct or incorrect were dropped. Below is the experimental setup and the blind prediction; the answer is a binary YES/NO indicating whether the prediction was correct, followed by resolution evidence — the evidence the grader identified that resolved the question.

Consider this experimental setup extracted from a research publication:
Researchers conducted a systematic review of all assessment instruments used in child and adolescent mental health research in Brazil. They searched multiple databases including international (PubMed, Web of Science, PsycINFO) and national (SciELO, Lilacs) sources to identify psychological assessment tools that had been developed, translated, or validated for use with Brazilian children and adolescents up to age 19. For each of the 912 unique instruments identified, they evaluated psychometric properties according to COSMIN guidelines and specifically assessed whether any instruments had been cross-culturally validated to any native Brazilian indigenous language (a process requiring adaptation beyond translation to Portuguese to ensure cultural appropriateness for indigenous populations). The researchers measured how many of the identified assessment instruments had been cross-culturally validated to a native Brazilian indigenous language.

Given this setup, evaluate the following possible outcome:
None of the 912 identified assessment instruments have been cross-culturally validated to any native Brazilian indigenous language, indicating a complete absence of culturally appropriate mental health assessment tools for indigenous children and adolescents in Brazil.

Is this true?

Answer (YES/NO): NO